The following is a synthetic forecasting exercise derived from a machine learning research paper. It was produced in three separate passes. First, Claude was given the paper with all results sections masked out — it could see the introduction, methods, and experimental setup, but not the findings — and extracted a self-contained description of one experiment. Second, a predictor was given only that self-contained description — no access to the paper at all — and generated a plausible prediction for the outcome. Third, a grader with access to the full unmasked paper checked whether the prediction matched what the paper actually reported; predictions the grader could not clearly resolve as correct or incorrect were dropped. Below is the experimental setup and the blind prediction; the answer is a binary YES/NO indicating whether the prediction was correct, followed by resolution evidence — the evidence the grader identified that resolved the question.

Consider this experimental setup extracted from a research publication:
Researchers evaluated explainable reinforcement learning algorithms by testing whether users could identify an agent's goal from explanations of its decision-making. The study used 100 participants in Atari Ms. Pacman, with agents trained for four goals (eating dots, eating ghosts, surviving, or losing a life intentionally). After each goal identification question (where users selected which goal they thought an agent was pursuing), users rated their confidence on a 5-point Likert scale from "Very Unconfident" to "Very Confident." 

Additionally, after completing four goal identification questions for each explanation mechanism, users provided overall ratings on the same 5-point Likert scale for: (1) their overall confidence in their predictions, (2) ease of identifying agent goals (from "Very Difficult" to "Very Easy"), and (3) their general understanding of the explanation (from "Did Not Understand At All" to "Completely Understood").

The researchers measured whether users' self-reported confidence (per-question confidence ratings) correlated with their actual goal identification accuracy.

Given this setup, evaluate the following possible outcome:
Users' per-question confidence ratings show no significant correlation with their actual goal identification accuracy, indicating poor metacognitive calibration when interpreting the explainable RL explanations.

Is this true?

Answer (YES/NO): NO